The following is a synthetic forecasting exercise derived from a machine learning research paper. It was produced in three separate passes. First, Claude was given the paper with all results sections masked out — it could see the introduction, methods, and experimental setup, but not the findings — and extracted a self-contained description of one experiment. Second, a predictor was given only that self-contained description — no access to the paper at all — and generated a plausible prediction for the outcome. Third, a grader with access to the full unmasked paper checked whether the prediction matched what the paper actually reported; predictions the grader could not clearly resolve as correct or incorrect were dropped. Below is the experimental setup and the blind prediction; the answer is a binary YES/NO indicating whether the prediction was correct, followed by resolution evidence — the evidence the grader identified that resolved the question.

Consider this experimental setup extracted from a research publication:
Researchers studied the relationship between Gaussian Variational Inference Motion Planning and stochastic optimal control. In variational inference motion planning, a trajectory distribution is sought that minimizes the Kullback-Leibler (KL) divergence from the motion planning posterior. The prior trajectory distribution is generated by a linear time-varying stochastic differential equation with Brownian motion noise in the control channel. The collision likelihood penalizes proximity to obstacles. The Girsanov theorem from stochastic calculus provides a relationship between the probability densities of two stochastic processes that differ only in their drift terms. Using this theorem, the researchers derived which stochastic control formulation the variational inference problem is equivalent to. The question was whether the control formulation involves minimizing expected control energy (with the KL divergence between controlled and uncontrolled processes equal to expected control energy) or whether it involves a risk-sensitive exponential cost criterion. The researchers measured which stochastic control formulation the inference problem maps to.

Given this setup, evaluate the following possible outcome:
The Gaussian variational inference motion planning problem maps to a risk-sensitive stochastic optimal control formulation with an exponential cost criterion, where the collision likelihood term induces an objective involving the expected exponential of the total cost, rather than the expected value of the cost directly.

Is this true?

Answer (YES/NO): NO